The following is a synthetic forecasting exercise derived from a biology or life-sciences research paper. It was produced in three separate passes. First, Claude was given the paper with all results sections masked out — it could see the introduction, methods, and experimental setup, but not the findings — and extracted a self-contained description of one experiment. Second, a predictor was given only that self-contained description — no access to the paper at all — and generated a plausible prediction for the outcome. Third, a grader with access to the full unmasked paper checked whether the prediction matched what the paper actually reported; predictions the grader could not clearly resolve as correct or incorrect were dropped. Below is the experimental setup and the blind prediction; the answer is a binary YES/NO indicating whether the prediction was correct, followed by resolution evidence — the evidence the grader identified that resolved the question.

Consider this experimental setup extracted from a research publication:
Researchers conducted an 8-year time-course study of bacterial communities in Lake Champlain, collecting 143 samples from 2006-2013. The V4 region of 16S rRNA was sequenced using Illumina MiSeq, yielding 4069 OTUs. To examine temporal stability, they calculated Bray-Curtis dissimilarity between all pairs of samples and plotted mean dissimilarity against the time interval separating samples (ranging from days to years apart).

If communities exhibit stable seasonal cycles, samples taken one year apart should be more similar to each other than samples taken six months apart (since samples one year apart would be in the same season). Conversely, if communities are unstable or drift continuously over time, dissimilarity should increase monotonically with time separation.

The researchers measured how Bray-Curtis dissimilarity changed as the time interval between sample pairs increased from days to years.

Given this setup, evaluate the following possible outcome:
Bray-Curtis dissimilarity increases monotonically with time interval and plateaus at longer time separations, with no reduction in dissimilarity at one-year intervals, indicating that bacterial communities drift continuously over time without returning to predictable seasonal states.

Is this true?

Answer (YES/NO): NO